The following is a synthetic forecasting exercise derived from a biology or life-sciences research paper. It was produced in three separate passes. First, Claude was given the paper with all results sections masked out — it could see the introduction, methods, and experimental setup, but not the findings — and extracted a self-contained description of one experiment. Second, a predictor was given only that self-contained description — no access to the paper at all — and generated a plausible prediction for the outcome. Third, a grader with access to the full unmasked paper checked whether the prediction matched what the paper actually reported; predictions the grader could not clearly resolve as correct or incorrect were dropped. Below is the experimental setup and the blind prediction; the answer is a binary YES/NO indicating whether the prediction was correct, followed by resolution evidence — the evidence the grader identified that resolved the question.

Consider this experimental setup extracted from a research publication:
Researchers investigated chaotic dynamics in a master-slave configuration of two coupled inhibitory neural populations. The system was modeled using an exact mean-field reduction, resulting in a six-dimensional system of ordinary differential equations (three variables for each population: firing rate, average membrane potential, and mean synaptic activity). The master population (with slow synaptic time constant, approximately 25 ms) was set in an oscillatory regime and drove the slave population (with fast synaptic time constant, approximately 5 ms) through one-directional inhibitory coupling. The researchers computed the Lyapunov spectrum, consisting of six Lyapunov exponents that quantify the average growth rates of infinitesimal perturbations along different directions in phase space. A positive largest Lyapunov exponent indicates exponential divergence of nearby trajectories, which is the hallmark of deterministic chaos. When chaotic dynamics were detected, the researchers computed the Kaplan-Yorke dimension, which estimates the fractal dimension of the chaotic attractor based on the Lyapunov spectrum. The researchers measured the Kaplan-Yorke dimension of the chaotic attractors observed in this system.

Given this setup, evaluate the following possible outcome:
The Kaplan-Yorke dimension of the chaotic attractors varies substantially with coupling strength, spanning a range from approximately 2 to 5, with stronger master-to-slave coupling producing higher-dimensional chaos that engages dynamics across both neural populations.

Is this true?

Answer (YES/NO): NO